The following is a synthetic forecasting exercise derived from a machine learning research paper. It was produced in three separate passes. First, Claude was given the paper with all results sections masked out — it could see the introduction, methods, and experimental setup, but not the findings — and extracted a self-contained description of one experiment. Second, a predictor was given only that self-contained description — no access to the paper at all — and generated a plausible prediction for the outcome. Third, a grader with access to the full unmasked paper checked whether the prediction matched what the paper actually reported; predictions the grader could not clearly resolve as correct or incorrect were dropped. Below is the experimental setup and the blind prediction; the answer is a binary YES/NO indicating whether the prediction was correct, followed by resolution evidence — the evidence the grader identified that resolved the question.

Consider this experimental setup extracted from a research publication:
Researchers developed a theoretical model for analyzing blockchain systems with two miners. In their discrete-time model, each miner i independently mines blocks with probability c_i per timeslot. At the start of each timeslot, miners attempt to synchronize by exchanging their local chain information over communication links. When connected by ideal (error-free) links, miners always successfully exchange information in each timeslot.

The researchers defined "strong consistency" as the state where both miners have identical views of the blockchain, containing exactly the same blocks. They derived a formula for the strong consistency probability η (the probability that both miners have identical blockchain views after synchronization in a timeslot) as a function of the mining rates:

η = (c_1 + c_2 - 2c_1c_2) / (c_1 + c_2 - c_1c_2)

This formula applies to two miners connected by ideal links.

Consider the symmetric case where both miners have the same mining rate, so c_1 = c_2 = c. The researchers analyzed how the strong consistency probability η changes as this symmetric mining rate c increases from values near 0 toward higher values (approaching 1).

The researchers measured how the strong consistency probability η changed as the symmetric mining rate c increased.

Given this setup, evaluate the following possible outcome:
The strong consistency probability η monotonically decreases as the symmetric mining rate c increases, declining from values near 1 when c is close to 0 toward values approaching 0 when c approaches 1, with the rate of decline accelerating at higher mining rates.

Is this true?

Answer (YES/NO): YES